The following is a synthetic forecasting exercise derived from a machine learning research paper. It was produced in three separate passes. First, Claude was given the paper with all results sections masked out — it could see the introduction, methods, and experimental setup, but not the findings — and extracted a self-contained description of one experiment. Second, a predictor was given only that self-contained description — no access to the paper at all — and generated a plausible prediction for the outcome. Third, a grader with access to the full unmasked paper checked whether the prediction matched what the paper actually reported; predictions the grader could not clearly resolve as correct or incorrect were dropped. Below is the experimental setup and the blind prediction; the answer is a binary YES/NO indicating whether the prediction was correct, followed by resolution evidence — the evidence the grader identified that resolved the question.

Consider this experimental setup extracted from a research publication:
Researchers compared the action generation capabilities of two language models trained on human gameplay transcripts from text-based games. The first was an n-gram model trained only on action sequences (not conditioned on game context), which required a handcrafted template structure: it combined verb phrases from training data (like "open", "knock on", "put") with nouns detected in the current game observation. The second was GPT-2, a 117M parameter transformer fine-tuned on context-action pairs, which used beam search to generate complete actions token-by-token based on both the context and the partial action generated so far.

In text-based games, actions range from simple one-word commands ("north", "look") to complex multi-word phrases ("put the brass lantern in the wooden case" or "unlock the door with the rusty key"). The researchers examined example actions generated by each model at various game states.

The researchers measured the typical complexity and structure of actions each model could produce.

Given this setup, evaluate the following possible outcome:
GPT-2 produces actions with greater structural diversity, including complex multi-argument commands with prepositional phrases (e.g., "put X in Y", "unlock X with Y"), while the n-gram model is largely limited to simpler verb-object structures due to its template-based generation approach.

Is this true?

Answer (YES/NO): YES